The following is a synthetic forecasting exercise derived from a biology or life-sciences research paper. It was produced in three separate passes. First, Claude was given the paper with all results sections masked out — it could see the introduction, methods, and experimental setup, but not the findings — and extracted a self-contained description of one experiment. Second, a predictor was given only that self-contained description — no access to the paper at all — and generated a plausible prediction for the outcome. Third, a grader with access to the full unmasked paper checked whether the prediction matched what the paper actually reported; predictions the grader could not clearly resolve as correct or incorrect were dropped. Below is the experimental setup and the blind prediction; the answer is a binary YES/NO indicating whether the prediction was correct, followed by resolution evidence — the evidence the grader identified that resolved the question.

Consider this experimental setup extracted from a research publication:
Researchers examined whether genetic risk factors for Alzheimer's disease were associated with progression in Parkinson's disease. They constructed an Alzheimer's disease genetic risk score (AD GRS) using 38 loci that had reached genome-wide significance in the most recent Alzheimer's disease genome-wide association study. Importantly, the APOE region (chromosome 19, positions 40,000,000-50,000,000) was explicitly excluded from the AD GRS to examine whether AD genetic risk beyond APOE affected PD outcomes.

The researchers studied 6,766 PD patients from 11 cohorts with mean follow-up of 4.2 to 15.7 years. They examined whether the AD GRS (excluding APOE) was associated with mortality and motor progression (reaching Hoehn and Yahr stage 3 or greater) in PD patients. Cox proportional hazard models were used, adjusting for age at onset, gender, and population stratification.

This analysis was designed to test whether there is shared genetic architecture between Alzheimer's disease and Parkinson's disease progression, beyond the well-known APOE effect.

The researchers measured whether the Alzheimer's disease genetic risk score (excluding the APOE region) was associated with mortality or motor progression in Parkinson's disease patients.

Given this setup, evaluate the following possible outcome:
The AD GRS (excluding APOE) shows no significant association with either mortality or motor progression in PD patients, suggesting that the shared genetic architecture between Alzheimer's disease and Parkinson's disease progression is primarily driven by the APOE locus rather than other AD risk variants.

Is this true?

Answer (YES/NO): NO